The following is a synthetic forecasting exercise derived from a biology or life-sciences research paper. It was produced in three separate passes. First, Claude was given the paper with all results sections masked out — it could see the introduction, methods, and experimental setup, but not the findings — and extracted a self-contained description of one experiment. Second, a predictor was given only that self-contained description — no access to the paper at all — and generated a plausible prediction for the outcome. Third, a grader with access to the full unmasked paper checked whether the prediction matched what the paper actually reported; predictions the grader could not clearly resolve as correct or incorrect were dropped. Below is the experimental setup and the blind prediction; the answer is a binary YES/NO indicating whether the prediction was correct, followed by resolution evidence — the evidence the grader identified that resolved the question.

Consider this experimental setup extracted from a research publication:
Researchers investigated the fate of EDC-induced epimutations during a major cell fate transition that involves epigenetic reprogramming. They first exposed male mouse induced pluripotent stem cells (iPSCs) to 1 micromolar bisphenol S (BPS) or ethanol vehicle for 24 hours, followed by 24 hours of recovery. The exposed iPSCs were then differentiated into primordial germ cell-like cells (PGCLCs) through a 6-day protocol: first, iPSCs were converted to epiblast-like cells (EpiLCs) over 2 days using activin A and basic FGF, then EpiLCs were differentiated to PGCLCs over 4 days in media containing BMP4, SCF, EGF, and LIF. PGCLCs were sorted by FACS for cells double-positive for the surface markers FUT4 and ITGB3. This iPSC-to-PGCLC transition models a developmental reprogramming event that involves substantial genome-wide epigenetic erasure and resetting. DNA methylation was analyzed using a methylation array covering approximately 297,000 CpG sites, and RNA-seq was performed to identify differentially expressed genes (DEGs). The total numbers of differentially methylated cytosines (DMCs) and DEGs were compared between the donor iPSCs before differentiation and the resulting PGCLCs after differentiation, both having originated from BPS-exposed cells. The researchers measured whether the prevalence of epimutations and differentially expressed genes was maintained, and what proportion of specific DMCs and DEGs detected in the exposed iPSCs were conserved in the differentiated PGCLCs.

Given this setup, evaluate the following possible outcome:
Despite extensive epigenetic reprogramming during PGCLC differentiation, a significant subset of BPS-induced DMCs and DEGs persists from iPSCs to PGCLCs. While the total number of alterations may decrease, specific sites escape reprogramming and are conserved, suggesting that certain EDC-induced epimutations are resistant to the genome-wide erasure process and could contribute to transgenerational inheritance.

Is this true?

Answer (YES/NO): NO